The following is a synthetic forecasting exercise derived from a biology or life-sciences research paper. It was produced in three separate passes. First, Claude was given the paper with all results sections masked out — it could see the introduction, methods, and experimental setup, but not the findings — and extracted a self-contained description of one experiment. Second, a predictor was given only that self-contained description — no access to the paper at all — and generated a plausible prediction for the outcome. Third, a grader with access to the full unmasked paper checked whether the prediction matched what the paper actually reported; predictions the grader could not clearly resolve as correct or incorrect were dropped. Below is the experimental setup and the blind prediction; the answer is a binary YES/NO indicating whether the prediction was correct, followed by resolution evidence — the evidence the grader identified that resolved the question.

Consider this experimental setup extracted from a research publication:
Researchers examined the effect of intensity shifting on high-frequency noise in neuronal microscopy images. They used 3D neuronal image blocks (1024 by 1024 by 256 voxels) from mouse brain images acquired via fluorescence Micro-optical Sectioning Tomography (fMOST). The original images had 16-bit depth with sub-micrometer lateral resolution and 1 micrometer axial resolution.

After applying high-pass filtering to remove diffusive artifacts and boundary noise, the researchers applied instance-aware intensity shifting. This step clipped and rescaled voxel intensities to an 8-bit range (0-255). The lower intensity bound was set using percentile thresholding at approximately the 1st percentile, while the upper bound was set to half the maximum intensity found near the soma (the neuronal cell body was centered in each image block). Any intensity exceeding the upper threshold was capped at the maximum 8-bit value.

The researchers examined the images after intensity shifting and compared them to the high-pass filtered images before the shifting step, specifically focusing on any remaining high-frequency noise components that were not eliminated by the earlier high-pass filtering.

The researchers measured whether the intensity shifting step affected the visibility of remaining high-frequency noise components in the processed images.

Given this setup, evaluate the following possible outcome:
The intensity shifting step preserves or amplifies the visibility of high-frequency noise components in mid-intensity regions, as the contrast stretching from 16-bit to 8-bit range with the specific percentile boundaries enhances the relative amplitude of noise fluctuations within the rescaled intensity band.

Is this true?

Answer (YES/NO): YES